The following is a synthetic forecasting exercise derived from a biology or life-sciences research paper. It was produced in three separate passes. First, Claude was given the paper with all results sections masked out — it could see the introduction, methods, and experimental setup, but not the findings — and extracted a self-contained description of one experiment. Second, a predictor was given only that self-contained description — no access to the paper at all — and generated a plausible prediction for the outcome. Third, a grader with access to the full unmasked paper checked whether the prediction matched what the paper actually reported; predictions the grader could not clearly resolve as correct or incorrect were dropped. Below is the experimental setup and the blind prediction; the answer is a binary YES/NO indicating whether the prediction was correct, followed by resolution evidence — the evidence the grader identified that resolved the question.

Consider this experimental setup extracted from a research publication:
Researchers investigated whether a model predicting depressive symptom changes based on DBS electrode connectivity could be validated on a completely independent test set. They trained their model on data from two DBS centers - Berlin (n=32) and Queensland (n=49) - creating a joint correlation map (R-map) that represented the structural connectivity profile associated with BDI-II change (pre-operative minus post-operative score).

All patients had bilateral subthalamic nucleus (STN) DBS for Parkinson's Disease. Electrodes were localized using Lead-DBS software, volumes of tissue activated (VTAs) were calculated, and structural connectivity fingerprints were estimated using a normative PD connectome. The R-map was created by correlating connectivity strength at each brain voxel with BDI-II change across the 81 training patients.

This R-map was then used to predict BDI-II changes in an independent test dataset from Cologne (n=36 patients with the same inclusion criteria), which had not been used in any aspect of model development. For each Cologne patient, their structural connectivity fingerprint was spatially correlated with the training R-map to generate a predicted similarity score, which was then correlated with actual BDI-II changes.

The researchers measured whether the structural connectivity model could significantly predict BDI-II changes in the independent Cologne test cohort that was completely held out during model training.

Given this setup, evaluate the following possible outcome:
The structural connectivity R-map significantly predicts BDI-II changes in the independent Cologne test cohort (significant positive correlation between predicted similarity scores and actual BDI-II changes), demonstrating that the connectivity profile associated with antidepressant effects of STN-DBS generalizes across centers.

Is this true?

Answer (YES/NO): YES